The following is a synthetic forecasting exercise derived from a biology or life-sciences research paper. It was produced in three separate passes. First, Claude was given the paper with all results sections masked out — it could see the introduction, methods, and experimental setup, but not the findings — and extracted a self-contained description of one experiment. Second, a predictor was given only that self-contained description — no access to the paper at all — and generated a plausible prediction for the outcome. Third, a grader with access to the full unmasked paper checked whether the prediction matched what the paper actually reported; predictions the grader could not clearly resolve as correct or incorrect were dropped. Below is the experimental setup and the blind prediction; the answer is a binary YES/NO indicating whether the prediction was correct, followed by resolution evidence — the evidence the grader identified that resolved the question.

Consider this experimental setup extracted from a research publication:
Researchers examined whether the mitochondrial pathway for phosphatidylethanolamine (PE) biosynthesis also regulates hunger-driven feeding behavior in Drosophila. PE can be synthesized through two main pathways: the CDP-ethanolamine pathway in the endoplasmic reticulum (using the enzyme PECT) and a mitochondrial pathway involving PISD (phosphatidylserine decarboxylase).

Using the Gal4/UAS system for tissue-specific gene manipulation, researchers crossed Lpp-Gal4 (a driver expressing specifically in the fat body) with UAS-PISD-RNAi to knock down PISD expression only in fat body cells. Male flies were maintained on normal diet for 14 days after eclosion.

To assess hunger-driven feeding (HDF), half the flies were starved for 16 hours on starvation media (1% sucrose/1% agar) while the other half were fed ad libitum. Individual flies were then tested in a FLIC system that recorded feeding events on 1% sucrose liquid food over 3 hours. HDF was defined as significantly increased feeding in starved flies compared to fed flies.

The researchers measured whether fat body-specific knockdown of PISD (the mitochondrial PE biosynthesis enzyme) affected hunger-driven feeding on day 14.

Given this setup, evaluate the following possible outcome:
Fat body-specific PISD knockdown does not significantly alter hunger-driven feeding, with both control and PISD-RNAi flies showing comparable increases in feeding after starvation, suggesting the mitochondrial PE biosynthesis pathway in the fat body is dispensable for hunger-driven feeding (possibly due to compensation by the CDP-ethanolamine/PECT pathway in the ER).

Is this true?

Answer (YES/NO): NO